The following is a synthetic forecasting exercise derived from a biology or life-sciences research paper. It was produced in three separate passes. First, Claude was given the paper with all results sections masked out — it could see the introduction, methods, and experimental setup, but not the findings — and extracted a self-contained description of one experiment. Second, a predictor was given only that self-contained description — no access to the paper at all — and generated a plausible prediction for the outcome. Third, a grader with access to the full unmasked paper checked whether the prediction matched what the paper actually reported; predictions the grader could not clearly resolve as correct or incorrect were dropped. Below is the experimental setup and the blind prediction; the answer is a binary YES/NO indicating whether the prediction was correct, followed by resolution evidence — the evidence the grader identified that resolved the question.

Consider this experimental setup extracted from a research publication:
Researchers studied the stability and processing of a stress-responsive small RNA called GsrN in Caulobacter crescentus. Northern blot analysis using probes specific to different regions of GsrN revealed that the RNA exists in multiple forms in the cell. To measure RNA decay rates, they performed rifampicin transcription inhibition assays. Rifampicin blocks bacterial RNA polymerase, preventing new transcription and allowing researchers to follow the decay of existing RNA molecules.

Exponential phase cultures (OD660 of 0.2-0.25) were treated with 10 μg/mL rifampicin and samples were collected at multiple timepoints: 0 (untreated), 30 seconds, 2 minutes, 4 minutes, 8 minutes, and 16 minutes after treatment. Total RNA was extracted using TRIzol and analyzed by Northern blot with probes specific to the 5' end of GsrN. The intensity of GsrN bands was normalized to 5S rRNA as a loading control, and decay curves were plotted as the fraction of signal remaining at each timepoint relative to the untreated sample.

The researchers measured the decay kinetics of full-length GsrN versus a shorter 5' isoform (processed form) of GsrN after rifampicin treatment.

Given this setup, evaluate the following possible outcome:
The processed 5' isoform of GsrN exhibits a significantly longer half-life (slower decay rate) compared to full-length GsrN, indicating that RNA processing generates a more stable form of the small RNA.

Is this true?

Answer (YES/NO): YES